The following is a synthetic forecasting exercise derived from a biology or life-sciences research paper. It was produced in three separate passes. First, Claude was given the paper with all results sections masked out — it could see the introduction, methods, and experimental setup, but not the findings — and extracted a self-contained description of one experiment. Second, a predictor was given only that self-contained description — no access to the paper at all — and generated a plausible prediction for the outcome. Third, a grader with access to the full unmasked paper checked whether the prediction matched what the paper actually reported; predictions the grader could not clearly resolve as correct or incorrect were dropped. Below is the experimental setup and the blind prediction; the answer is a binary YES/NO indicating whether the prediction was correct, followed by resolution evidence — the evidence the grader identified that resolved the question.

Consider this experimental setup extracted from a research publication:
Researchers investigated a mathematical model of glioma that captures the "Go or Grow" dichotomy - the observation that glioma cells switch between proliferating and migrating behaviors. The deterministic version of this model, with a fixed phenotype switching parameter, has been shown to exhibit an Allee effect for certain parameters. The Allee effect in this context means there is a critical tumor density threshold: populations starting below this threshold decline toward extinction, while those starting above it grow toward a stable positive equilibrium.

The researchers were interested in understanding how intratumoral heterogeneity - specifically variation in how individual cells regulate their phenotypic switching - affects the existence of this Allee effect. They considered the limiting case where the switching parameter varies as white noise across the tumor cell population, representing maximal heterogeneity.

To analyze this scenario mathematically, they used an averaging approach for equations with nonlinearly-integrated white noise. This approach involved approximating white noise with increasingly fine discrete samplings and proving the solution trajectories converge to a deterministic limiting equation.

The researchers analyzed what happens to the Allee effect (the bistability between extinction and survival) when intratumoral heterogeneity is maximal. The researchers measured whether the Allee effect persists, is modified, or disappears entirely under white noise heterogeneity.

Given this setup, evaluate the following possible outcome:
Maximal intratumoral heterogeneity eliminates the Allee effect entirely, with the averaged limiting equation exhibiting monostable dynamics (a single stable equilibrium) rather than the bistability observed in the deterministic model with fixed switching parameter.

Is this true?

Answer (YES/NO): YES